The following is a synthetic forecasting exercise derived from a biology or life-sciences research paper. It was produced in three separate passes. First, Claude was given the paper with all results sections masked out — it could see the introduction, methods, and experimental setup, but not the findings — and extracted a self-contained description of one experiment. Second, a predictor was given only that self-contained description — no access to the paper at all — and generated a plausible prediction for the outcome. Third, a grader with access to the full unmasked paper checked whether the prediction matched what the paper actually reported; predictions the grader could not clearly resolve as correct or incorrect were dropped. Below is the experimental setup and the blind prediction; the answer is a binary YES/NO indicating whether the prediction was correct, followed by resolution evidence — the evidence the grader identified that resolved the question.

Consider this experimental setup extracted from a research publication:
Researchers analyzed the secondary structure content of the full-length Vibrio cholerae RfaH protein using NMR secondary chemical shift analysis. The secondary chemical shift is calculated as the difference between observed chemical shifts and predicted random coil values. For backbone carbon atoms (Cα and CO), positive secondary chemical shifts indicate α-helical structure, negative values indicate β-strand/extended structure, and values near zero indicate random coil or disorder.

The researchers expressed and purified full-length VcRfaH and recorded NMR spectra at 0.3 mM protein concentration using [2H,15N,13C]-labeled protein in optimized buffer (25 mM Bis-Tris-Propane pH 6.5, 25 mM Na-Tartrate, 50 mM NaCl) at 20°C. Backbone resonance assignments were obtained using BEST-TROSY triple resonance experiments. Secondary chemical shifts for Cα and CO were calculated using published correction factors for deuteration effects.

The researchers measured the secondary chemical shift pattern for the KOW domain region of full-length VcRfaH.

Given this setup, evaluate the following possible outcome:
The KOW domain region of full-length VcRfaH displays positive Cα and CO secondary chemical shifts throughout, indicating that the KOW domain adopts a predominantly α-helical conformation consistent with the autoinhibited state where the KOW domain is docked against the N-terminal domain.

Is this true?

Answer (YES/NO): NO